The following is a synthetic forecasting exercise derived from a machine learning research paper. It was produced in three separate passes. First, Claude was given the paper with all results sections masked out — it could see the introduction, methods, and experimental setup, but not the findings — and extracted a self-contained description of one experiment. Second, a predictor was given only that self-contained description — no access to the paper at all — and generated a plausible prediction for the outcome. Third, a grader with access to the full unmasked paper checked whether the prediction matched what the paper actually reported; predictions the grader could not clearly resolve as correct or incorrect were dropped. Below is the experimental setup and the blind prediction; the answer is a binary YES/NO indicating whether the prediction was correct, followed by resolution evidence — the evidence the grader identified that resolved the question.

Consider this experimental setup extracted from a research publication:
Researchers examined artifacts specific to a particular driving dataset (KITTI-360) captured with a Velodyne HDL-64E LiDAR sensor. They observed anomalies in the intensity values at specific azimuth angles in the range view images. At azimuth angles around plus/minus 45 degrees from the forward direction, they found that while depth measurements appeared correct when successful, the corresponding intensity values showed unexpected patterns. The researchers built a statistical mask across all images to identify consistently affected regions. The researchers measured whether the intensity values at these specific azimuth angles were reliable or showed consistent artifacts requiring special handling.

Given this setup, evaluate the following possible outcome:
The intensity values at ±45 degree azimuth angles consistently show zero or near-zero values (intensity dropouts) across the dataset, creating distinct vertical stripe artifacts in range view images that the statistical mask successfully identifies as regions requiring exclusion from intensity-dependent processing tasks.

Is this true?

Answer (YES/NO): YES